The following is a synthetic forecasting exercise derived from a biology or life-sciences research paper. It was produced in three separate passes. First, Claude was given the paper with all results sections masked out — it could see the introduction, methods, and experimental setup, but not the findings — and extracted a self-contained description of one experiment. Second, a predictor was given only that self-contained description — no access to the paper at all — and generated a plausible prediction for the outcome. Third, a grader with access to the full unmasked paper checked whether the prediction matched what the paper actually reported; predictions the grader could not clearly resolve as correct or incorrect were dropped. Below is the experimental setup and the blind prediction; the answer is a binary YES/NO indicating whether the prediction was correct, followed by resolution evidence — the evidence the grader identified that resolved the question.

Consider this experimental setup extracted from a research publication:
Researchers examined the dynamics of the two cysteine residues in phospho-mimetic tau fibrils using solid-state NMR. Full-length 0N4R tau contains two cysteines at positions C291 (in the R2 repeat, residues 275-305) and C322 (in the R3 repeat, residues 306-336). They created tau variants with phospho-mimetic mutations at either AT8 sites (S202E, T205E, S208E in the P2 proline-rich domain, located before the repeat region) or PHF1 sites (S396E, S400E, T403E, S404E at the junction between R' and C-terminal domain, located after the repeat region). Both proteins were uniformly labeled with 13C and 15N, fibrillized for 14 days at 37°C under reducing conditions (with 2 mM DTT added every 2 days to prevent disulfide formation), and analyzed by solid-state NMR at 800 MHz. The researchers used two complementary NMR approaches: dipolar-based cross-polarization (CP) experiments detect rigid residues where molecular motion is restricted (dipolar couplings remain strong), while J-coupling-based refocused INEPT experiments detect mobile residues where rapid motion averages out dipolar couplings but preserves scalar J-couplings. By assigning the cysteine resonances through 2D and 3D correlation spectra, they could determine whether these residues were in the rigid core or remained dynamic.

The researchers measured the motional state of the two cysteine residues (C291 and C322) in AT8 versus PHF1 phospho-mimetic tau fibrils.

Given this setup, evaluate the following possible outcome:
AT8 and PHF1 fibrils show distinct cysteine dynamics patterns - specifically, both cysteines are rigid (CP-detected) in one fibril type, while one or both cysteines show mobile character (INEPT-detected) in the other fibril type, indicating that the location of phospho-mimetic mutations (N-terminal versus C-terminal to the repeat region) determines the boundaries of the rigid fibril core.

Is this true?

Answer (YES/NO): YES